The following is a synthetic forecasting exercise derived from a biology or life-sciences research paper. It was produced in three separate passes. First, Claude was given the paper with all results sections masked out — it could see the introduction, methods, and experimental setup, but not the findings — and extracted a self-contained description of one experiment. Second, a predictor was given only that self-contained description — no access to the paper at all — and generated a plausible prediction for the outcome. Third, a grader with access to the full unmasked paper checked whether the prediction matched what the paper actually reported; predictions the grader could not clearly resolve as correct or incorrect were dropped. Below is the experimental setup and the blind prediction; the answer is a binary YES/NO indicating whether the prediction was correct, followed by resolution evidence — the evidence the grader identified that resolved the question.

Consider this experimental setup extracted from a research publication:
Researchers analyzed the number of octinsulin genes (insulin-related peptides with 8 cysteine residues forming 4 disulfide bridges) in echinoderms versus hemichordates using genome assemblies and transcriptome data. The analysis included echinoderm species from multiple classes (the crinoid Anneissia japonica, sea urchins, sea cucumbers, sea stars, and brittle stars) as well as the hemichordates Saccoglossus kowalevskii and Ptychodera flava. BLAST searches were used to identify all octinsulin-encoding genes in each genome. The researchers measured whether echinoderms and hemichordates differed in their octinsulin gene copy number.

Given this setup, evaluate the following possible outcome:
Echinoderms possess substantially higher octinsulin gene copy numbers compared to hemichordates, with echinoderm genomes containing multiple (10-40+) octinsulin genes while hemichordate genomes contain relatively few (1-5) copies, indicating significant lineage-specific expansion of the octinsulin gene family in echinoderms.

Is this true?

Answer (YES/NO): NO